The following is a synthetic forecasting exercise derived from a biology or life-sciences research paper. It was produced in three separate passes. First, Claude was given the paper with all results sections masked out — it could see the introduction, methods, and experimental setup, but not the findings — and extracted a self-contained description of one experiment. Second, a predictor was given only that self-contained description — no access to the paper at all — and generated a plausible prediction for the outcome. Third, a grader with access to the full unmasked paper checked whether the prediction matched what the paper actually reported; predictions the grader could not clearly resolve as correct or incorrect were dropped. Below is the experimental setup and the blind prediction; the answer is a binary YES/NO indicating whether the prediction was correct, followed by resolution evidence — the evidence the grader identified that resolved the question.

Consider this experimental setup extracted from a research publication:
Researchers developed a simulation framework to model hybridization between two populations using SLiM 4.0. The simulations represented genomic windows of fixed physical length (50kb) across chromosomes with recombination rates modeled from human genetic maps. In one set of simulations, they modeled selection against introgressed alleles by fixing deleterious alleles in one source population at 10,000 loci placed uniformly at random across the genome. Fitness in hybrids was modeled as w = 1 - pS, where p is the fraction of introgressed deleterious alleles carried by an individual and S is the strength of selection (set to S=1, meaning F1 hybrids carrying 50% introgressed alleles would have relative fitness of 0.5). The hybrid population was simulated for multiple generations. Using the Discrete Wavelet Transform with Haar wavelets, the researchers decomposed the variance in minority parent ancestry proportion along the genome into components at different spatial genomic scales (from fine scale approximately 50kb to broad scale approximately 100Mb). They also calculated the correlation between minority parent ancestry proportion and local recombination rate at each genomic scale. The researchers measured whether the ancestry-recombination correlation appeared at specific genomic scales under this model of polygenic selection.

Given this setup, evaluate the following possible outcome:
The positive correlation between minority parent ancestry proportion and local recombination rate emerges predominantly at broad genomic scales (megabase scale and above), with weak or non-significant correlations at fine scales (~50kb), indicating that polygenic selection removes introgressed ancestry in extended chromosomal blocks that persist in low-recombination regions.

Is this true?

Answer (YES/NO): NO